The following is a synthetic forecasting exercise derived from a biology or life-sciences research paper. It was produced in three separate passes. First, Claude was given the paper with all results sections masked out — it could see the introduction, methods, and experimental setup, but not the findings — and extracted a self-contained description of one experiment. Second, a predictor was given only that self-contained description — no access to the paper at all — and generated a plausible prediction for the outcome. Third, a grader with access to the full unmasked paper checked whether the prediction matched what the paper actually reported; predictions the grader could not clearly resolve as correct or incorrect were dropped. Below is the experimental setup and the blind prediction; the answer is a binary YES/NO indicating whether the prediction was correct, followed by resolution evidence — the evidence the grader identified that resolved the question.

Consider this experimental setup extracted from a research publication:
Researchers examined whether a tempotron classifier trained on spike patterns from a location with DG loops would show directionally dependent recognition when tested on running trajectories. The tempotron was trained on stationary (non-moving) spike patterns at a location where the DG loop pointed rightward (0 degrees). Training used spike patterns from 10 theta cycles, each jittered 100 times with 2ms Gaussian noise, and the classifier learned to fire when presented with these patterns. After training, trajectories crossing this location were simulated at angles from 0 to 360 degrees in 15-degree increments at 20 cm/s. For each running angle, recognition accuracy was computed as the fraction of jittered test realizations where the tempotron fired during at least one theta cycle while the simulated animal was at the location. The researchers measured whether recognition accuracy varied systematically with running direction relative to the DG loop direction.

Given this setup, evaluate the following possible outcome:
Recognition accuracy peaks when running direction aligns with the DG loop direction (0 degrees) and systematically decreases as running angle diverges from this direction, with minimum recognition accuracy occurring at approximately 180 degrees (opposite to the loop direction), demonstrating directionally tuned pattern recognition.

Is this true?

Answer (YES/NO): NO